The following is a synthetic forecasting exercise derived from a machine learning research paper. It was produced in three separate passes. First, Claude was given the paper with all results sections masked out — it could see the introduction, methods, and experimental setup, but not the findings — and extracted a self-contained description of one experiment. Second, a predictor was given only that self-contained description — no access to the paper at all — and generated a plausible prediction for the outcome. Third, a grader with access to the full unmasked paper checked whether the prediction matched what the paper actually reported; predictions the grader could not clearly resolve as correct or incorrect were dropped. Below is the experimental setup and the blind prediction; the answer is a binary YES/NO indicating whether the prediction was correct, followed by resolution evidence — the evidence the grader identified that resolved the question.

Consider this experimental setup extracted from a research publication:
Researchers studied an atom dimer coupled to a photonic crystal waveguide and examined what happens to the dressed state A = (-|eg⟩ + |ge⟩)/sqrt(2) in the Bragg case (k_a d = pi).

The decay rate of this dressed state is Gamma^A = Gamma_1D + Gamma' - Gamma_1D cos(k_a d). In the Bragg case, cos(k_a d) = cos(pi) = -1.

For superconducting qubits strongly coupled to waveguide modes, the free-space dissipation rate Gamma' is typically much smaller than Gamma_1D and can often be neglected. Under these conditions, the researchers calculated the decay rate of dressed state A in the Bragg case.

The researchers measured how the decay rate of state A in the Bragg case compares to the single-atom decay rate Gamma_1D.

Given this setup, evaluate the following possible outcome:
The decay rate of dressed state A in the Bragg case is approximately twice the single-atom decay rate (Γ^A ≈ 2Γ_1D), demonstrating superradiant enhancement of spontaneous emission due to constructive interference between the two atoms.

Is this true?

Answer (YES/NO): YES